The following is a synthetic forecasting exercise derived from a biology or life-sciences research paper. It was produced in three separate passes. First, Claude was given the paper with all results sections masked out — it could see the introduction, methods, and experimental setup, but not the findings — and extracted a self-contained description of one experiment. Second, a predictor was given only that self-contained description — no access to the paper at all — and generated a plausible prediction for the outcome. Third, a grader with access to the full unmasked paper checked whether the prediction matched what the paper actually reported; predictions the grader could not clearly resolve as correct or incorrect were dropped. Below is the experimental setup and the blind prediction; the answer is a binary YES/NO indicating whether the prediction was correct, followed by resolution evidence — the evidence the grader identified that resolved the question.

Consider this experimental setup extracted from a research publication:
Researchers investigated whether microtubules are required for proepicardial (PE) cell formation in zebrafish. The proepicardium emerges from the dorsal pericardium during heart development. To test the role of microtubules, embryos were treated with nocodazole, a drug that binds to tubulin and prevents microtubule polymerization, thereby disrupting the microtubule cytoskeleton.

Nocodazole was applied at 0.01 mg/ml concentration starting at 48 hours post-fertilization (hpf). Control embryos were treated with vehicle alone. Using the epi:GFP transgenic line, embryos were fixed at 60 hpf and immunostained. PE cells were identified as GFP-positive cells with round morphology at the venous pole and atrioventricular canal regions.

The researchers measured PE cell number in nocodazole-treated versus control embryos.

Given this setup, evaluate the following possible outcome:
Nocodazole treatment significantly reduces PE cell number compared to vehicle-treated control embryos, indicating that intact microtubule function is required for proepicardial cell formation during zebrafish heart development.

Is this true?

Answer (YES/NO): YES